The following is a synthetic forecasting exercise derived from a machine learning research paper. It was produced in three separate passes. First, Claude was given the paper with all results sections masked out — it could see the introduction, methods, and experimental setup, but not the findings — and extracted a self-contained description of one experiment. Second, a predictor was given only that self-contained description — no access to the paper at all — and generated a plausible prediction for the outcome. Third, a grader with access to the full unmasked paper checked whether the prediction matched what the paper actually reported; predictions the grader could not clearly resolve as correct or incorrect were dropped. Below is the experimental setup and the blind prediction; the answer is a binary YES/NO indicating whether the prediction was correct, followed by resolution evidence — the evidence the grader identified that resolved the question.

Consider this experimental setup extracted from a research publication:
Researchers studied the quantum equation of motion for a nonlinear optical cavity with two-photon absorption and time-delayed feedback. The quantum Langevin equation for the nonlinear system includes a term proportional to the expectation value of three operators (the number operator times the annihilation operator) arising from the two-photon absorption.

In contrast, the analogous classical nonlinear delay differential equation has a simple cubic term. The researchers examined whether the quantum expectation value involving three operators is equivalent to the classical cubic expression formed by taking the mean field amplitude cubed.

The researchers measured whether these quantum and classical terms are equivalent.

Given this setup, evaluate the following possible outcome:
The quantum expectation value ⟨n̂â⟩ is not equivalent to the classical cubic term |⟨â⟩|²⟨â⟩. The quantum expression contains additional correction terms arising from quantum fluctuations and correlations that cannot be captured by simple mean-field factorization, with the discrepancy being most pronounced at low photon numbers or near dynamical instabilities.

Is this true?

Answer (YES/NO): YES